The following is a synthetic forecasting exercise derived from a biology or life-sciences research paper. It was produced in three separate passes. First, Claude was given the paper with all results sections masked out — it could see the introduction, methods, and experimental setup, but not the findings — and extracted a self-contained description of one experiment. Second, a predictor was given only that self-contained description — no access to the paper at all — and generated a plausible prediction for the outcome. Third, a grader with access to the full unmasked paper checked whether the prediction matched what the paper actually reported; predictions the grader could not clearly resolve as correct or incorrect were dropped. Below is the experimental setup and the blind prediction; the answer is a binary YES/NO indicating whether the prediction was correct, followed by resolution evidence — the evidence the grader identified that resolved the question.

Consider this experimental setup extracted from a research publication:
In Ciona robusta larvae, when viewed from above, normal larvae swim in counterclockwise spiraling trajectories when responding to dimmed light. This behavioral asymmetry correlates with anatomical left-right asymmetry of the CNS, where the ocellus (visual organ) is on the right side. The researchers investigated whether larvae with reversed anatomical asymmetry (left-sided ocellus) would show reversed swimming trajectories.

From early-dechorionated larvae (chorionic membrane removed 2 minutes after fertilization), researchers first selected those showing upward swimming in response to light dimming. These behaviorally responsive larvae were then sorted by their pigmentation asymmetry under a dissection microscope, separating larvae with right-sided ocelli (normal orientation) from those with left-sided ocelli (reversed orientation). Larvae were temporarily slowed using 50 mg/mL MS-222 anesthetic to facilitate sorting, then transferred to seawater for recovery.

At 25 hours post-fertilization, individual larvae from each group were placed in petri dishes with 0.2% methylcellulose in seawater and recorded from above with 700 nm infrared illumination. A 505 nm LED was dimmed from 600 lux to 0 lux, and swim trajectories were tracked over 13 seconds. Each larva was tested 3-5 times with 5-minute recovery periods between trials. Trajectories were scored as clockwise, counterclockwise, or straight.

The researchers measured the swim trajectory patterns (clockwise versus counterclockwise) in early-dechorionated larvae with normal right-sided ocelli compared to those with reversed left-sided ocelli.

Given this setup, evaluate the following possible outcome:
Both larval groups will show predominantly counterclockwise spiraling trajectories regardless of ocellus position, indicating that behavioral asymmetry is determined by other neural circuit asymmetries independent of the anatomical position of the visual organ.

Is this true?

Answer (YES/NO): NO